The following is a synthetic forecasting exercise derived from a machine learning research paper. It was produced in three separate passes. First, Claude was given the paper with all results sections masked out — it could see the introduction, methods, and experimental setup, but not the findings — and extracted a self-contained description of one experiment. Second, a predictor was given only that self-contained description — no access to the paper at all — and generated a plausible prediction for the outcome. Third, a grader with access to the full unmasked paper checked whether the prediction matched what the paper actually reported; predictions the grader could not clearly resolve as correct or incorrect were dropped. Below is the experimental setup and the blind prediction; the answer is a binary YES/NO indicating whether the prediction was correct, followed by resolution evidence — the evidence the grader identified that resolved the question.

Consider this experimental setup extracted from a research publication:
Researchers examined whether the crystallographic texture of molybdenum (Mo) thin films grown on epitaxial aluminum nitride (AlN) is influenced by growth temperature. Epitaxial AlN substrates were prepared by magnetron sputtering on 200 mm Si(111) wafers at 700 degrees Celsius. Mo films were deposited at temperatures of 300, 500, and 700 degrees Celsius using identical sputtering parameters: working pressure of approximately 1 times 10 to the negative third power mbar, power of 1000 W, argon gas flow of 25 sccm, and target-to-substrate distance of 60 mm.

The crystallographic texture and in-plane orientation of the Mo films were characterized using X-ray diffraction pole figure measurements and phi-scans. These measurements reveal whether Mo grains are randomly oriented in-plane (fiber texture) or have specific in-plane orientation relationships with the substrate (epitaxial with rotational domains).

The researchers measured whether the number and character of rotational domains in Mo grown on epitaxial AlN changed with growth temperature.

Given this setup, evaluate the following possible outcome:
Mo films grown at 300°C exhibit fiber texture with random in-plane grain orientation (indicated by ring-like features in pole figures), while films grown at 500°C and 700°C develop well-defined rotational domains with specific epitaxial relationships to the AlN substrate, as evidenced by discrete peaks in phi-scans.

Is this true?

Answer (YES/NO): NO